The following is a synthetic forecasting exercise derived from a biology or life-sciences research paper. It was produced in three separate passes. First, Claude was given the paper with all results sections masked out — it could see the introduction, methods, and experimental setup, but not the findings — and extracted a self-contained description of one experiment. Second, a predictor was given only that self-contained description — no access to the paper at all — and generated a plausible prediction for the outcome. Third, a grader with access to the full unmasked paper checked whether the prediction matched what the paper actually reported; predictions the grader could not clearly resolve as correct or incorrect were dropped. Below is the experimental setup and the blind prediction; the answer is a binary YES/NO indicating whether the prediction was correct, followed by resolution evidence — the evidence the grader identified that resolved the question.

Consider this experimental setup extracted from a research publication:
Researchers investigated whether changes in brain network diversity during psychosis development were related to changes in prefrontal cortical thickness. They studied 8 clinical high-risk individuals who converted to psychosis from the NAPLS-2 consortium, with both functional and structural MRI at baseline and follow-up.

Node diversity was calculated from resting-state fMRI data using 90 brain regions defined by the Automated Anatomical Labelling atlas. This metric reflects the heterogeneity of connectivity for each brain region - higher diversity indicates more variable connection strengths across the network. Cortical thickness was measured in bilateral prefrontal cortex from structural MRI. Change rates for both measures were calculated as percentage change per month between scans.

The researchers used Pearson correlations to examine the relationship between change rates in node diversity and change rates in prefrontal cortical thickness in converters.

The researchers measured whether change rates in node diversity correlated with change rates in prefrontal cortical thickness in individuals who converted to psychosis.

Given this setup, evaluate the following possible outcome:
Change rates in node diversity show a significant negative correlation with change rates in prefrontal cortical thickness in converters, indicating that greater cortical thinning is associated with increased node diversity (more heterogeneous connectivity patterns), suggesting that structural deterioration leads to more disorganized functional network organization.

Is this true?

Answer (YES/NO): YES